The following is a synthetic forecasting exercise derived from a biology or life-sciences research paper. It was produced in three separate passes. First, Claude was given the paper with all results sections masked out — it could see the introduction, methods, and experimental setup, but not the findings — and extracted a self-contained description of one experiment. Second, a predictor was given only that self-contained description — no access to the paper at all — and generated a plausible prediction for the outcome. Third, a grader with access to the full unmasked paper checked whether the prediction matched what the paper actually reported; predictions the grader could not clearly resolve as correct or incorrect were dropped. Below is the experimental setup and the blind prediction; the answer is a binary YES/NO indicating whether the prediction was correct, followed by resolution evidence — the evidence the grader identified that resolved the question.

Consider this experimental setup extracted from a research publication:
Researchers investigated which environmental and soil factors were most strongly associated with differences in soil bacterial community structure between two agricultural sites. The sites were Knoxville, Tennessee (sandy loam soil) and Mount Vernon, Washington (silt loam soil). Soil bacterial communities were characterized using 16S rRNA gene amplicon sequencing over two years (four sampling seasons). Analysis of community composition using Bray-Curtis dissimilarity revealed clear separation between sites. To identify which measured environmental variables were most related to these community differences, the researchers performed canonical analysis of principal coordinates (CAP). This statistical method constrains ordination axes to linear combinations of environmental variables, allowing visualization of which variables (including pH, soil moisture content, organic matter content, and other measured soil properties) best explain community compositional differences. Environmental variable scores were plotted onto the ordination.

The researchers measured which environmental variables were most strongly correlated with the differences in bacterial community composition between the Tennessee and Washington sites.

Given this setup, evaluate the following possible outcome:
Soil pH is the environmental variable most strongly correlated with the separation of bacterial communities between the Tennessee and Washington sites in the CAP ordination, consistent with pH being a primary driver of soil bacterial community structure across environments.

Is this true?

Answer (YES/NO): NO